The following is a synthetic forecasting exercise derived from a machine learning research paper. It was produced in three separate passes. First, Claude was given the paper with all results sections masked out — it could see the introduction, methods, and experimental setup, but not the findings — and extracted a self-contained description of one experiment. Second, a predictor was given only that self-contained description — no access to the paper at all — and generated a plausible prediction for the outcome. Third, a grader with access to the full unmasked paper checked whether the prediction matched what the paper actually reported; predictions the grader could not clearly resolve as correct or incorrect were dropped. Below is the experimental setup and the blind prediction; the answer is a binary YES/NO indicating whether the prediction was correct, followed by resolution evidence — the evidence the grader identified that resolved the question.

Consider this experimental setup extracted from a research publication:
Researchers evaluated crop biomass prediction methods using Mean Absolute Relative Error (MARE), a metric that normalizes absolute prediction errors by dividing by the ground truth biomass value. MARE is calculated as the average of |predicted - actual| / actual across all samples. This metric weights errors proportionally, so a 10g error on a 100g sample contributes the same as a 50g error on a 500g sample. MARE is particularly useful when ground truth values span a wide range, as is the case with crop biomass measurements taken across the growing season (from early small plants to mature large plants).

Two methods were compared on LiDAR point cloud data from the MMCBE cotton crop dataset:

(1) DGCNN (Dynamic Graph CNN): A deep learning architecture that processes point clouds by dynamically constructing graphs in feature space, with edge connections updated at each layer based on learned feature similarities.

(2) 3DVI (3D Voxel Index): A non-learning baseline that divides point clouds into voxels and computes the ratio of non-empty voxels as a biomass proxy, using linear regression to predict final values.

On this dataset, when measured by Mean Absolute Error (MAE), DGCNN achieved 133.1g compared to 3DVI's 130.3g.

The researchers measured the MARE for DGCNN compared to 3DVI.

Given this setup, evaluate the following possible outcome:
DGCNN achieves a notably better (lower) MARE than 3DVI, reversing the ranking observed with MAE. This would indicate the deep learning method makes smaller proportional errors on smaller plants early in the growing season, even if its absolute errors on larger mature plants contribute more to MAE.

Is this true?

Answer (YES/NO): NO